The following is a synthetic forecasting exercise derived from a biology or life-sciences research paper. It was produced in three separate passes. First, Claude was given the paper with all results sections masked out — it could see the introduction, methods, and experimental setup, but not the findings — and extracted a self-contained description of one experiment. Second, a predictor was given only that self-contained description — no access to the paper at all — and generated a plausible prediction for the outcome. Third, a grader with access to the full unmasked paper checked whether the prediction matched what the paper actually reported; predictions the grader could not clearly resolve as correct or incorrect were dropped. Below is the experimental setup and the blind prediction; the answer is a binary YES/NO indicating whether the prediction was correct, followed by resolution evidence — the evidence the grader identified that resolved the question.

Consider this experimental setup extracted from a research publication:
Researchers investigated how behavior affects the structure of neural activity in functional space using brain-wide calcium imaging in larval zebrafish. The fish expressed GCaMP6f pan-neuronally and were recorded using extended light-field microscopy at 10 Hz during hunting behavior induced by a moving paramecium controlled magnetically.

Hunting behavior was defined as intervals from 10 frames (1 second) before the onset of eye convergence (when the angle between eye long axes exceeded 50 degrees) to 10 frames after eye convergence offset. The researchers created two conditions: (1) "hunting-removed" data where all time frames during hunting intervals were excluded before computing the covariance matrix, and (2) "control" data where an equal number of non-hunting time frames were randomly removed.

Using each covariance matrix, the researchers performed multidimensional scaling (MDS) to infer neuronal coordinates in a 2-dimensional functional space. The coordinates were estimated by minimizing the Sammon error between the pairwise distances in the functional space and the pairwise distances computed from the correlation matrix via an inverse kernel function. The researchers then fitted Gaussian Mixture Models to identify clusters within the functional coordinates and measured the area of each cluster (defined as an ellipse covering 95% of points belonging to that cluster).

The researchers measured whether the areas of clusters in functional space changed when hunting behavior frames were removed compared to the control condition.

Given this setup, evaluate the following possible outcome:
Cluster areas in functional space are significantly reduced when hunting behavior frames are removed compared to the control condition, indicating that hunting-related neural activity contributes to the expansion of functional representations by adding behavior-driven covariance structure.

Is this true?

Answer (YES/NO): NO